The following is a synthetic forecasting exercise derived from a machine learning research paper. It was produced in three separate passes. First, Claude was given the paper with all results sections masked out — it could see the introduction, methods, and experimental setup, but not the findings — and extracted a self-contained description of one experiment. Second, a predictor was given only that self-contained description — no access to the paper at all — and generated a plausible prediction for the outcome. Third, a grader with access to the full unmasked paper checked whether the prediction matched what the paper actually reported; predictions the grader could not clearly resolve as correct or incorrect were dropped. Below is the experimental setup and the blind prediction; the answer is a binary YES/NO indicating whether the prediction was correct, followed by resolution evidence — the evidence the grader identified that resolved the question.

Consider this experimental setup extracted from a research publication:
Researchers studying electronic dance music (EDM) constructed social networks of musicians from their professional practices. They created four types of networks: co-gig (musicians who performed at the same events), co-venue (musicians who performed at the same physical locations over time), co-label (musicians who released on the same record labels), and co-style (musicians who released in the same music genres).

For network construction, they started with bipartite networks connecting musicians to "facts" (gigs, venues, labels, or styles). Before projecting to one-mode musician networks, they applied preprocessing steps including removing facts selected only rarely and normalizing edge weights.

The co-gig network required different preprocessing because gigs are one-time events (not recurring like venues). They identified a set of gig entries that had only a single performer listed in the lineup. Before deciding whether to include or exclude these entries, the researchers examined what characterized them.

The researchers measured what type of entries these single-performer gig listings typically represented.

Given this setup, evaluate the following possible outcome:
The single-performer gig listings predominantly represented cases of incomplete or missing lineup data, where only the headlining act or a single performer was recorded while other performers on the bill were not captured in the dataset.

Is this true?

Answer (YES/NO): YES